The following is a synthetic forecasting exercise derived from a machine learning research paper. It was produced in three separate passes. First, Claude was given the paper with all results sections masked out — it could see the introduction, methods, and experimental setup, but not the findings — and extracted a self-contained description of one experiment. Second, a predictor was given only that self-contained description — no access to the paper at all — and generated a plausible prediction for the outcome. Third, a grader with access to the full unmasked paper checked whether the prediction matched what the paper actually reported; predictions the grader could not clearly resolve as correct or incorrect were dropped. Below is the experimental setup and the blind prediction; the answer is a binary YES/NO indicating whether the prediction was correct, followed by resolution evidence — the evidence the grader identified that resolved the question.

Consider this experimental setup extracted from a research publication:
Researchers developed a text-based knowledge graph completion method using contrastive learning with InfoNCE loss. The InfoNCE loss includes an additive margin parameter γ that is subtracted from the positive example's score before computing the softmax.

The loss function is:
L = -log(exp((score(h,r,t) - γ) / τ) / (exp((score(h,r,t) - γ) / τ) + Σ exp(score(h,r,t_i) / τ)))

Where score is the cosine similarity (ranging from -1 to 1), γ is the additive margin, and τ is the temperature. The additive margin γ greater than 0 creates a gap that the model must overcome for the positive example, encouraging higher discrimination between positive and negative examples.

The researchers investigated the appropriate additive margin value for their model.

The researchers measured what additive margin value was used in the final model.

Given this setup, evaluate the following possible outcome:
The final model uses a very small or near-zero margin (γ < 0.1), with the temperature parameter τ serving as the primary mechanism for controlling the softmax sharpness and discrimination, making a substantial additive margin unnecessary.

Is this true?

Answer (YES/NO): YES